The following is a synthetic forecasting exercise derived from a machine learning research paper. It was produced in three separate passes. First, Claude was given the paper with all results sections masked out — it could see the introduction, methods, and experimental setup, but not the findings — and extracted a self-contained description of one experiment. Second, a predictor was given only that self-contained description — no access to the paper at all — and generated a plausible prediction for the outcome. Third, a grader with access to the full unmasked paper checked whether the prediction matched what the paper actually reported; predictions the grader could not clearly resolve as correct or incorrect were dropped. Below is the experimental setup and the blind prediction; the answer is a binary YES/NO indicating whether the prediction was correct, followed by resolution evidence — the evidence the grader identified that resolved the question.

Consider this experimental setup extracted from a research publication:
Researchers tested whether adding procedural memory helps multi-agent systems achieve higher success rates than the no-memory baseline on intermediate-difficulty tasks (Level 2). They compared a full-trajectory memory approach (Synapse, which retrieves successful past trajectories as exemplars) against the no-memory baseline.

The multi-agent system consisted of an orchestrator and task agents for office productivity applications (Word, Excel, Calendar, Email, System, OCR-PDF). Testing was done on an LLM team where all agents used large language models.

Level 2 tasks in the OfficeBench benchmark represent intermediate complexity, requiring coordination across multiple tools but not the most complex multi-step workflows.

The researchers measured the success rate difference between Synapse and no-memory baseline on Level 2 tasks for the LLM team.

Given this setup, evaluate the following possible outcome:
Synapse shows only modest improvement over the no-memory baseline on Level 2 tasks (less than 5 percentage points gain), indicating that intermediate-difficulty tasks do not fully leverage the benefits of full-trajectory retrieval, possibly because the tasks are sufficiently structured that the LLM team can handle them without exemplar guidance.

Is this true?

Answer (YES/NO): NO